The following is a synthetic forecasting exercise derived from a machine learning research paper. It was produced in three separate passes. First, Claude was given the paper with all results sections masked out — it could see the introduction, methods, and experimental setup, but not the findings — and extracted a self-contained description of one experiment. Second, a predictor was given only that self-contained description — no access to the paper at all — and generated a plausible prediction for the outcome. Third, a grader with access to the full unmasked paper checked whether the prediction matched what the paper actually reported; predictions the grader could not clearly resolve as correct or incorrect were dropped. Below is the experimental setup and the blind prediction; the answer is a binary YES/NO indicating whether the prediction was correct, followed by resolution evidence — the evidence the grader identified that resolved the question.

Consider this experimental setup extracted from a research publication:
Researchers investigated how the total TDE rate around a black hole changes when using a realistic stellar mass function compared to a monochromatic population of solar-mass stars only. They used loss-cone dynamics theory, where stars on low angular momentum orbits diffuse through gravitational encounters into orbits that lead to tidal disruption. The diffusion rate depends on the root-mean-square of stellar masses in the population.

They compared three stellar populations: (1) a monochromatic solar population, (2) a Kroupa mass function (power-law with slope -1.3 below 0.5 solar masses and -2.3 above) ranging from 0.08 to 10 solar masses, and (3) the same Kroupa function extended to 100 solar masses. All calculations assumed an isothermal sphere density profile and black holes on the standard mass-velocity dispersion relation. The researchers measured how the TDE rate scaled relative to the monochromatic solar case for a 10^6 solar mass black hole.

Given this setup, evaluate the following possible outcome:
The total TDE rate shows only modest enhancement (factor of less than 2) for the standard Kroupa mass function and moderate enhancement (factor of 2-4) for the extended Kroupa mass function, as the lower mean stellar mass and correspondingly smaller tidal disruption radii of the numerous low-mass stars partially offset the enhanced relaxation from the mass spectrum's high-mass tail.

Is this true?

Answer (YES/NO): NO